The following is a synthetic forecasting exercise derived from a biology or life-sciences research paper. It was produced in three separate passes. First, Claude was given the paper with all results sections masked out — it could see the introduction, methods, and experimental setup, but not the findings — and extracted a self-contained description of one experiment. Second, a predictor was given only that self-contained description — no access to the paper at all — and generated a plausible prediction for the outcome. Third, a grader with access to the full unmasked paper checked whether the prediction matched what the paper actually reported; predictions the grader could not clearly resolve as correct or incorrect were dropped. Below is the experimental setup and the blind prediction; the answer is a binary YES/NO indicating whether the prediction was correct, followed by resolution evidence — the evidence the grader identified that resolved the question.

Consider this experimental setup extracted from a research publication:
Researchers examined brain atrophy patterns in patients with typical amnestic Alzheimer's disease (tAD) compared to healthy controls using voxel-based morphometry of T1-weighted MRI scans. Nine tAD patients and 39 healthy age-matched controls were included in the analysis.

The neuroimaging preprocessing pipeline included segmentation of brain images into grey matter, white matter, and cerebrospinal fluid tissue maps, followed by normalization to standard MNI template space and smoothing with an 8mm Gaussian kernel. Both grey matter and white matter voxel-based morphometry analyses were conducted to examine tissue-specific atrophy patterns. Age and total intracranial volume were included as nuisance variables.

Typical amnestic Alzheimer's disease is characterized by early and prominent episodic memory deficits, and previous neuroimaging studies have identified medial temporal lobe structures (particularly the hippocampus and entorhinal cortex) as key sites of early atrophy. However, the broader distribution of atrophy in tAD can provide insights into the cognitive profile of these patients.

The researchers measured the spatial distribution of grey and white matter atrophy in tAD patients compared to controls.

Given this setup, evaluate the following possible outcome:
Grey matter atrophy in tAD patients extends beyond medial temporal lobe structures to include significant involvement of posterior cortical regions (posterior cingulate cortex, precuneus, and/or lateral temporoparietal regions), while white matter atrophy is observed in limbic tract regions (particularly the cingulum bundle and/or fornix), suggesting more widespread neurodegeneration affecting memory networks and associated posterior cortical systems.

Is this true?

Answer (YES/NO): NO